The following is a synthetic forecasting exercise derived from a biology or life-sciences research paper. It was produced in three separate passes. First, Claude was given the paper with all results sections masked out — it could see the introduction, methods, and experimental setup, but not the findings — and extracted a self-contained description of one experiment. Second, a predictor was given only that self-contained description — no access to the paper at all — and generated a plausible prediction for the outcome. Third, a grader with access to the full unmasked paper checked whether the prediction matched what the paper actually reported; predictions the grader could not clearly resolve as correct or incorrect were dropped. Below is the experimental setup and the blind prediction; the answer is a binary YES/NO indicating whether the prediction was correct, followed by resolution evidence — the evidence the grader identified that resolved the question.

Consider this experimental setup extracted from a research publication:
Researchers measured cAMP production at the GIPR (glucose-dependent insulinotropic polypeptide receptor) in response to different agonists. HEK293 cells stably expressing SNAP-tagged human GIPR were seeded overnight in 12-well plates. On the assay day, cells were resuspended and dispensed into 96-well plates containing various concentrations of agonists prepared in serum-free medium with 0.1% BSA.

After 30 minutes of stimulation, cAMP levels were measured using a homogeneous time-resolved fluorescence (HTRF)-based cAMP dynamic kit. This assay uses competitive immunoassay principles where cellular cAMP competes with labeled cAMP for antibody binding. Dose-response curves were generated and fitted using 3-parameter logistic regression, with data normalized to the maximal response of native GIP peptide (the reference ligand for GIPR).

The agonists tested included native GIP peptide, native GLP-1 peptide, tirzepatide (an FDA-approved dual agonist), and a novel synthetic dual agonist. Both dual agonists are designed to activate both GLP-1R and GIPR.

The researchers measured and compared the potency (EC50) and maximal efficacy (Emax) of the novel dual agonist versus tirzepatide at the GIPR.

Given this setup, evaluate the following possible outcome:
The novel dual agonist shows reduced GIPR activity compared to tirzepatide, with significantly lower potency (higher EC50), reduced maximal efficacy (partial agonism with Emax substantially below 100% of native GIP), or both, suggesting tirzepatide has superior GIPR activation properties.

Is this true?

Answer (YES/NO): NO